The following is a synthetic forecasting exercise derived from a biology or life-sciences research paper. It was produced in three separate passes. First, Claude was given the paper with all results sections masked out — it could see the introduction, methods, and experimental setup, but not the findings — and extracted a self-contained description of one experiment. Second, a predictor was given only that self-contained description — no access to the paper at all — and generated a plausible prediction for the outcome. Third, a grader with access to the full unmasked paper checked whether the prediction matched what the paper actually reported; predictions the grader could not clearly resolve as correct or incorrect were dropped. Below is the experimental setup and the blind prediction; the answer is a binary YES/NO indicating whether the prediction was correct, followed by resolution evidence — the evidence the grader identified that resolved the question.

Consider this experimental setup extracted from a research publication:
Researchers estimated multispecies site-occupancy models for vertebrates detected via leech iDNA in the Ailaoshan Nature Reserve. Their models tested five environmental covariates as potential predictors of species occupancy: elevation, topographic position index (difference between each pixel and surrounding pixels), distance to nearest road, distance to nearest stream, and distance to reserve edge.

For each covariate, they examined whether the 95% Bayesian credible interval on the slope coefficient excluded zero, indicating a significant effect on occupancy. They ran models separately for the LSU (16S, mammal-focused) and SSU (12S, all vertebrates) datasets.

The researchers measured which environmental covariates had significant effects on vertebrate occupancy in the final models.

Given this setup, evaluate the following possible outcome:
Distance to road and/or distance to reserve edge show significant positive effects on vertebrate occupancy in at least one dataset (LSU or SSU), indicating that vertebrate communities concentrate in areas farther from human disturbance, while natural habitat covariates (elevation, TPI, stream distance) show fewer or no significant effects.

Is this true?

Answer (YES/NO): NO